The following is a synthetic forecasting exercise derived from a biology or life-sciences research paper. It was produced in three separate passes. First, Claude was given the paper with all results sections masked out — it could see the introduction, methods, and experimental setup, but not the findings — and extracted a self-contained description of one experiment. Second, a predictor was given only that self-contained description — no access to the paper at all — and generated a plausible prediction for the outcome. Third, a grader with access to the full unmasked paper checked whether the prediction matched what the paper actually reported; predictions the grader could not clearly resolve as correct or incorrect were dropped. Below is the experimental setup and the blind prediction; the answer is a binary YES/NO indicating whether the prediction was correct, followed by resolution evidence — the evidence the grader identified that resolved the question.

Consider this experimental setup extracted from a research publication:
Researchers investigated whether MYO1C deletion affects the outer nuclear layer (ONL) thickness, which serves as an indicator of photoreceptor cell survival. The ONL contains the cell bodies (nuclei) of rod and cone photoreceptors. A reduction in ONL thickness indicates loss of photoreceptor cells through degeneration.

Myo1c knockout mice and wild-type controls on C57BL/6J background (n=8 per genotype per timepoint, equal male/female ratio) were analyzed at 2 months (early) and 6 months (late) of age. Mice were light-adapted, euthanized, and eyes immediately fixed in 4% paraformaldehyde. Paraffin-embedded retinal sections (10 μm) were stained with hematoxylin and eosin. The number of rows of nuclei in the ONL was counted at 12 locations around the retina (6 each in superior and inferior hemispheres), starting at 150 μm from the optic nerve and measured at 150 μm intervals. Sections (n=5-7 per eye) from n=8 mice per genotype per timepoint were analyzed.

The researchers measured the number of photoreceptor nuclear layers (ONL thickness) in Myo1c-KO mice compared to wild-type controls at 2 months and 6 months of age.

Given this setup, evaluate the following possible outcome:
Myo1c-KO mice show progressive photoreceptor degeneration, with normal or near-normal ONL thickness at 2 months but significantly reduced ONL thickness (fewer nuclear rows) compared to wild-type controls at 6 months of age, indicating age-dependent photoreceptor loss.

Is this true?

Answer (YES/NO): NO